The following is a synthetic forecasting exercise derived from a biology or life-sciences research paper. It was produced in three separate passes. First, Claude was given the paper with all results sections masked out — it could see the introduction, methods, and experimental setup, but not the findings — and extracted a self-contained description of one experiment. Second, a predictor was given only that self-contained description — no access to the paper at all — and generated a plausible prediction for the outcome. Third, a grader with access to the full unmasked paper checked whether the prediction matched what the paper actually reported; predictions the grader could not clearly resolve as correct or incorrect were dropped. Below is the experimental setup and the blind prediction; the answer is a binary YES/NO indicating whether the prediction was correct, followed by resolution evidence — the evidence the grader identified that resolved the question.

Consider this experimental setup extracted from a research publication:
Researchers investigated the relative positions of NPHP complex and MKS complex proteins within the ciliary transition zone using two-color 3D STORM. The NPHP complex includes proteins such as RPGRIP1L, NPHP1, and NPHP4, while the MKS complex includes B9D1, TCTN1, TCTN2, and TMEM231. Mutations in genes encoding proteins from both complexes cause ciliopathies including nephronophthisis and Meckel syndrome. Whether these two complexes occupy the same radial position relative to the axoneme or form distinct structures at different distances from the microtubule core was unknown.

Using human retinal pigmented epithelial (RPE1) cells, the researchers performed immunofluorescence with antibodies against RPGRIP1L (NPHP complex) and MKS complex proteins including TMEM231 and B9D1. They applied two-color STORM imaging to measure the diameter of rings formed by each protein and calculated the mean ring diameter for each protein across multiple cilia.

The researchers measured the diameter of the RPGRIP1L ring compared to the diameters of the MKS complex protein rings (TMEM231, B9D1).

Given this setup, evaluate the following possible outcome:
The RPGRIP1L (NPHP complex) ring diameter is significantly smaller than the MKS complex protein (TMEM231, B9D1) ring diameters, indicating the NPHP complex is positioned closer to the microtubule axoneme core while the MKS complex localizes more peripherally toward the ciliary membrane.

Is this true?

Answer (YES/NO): YES